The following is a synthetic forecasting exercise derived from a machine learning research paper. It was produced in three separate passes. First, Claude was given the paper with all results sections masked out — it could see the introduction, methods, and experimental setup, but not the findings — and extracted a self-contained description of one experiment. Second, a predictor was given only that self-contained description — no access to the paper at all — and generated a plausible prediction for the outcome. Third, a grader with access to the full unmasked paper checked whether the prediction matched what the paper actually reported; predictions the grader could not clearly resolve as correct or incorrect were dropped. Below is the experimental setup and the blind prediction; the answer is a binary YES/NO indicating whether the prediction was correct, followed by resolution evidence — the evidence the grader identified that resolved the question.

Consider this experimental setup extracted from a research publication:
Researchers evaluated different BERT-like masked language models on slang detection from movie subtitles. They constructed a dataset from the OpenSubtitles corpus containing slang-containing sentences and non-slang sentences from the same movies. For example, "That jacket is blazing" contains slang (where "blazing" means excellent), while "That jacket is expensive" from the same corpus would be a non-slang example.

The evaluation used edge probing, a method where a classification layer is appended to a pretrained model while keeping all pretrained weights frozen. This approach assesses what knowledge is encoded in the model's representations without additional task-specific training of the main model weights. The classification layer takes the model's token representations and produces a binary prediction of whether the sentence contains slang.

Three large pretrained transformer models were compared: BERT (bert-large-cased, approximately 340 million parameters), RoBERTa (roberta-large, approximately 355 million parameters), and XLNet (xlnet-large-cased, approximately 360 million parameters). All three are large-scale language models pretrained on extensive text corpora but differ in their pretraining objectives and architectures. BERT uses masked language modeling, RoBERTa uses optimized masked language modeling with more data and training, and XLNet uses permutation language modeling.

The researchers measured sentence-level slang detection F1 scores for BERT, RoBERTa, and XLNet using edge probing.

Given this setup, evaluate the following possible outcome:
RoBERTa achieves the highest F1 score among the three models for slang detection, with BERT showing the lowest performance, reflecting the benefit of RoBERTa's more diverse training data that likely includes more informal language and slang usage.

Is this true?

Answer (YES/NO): NO